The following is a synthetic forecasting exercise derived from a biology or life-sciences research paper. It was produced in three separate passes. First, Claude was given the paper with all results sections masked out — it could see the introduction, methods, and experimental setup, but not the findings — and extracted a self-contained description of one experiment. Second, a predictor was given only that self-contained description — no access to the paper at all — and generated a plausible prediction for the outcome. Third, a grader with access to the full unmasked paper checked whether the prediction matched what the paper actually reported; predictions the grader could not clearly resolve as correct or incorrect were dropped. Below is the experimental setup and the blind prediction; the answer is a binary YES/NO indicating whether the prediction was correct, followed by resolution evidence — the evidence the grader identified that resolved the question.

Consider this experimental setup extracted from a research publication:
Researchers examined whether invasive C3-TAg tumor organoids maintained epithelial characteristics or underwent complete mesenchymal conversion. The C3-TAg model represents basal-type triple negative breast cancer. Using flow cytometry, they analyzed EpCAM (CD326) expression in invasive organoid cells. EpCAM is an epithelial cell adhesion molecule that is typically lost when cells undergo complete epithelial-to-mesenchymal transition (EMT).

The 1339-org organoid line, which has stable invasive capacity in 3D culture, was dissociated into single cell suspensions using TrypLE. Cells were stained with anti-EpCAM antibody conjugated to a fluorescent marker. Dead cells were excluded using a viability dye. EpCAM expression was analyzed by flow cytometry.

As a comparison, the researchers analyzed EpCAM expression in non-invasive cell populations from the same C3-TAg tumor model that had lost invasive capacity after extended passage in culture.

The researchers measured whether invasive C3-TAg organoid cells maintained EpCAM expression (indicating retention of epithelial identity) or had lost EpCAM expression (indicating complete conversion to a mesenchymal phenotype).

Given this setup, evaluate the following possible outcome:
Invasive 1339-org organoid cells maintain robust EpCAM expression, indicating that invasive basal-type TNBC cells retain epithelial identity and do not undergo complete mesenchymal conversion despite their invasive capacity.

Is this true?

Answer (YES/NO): YES